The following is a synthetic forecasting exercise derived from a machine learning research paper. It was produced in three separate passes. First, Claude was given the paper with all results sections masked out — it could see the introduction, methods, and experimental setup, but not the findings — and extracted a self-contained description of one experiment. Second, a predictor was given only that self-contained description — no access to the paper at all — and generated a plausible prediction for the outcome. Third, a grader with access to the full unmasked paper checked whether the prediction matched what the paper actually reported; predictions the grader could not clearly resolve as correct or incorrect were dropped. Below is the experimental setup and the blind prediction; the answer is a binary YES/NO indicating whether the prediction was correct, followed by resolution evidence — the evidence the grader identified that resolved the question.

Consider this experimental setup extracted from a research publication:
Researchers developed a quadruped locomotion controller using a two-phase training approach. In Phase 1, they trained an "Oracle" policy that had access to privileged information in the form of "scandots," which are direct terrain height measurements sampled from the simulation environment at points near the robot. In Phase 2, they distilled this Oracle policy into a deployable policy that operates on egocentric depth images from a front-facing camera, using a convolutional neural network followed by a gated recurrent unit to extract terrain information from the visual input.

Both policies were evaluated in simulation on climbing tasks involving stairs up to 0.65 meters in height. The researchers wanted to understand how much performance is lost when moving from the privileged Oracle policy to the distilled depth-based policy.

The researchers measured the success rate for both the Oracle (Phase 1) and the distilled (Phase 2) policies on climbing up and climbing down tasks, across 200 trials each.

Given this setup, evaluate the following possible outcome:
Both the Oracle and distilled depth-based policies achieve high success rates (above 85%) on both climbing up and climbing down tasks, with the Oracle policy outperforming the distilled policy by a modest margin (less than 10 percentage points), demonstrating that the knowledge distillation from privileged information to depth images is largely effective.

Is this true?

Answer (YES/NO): YES